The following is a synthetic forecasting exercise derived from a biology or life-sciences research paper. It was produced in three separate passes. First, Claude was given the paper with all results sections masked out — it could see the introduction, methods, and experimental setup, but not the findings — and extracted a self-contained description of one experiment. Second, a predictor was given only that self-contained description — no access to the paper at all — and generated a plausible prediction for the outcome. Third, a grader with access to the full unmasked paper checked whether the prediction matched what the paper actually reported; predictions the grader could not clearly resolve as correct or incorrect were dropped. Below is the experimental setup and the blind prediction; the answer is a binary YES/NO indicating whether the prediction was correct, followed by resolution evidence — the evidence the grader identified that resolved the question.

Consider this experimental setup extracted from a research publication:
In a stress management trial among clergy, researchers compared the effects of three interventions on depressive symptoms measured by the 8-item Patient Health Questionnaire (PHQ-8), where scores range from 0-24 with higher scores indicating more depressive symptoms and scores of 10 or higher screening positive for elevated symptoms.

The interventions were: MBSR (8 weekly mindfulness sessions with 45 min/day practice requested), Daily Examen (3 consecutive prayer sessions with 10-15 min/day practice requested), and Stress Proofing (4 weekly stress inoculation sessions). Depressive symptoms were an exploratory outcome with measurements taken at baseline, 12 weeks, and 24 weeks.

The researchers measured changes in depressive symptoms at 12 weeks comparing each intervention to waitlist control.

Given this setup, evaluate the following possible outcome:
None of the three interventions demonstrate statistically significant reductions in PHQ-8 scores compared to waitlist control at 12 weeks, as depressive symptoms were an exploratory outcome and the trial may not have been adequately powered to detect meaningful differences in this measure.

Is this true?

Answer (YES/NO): NO